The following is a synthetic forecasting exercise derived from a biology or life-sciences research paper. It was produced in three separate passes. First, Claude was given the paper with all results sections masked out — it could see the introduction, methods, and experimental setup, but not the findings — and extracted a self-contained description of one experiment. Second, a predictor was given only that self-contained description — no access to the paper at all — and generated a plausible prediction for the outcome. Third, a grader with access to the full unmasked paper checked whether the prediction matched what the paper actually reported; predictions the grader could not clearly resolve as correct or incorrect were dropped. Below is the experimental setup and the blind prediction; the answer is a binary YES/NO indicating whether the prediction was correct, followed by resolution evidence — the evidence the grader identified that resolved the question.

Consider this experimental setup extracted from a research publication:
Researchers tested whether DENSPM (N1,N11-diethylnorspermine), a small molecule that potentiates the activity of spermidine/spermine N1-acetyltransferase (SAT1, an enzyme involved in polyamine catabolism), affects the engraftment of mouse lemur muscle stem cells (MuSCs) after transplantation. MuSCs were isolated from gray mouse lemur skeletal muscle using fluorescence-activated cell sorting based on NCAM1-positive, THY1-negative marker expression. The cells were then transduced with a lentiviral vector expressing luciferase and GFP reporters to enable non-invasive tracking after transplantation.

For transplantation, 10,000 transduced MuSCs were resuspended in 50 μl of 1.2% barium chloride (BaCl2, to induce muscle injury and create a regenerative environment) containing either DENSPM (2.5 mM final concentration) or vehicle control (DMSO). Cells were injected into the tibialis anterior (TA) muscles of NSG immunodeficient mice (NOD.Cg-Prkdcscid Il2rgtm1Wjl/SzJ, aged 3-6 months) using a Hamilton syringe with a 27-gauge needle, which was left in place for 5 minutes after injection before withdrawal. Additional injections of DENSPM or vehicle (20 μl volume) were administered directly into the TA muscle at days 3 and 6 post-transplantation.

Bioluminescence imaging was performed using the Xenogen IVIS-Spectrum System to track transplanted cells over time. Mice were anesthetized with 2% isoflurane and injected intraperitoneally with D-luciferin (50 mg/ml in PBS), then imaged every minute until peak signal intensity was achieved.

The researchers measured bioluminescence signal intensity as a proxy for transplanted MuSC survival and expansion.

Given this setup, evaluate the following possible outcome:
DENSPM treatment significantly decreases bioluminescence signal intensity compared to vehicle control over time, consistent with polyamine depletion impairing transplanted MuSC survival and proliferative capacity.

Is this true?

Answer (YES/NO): YES